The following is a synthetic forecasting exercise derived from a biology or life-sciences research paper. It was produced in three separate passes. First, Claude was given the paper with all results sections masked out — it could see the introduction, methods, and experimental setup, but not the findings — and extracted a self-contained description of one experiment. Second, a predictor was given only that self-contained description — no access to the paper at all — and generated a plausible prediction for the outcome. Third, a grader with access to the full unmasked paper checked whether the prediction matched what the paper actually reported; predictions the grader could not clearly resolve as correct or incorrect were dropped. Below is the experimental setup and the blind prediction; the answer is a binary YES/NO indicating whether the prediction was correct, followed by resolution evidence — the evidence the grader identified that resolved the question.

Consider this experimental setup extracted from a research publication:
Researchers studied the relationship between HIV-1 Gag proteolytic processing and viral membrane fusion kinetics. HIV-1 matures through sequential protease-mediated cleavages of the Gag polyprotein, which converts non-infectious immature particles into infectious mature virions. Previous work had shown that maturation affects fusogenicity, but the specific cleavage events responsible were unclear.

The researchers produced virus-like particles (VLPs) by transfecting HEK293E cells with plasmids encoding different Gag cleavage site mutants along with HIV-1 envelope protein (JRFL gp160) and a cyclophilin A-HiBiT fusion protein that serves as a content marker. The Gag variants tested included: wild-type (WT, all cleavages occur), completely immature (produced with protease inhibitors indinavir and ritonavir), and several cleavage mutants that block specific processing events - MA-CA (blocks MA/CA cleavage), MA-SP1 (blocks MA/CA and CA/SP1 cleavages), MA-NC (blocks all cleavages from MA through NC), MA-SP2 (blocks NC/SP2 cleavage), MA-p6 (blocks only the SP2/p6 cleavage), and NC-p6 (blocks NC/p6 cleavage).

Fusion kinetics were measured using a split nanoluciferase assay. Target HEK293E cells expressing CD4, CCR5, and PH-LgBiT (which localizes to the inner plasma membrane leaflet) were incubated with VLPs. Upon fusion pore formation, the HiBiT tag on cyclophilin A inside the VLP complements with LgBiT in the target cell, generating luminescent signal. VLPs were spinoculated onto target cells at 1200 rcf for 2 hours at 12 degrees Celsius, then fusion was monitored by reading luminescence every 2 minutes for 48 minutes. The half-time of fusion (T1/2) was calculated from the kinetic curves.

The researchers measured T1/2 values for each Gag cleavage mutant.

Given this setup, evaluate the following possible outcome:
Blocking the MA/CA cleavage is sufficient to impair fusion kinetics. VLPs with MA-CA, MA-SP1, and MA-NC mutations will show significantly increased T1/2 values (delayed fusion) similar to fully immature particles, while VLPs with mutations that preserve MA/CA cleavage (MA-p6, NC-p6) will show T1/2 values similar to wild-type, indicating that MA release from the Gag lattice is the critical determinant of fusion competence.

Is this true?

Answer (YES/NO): NO